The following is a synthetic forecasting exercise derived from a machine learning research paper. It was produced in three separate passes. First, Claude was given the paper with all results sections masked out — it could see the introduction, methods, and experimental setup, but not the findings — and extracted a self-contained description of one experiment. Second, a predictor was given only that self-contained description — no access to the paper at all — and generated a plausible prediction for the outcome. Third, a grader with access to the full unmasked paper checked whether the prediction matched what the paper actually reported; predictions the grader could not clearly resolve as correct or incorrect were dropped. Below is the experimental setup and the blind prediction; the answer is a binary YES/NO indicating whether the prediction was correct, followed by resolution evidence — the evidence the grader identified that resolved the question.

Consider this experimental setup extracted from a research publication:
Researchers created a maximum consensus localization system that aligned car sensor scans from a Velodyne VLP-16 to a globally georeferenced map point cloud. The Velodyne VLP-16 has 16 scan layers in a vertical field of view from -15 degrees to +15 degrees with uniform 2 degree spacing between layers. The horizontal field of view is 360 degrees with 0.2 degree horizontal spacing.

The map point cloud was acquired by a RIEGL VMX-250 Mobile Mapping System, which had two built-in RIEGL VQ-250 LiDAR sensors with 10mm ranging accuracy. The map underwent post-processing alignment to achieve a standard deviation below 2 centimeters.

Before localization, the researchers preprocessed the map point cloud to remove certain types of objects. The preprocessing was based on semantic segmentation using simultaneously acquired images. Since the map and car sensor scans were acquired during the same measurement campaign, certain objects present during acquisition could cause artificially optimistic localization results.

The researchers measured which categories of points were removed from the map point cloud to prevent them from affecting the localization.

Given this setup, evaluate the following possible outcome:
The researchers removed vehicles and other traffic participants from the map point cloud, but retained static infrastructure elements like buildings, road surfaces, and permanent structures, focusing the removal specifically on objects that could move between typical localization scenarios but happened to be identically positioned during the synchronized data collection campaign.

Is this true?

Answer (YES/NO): NO